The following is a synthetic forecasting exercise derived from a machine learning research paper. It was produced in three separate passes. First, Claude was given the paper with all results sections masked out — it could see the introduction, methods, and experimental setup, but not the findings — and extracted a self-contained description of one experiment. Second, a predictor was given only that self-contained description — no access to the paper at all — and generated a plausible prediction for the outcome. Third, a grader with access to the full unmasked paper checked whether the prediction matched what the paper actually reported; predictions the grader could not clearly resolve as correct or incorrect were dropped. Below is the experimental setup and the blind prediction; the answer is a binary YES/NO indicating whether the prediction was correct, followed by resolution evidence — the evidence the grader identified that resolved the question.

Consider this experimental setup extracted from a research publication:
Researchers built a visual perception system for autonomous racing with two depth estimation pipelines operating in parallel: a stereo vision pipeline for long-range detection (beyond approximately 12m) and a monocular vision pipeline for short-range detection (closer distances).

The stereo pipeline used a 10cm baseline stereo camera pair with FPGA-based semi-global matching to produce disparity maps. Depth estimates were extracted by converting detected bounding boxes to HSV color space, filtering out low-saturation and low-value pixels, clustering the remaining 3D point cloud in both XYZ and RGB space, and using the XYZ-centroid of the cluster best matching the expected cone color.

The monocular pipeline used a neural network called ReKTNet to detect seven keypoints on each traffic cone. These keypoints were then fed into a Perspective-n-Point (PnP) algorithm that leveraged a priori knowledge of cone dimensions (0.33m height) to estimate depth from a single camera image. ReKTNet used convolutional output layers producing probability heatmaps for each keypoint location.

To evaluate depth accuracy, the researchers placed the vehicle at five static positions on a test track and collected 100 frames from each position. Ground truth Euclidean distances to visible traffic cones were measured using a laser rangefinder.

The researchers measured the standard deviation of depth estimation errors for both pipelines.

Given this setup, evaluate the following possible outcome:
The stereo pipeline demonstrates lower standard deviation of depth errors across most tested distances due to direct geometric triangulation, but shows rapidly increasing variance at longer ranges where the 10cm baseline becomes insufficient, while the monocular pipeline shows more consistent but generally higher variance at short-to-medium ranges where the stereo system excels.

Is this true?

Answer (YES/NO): NO